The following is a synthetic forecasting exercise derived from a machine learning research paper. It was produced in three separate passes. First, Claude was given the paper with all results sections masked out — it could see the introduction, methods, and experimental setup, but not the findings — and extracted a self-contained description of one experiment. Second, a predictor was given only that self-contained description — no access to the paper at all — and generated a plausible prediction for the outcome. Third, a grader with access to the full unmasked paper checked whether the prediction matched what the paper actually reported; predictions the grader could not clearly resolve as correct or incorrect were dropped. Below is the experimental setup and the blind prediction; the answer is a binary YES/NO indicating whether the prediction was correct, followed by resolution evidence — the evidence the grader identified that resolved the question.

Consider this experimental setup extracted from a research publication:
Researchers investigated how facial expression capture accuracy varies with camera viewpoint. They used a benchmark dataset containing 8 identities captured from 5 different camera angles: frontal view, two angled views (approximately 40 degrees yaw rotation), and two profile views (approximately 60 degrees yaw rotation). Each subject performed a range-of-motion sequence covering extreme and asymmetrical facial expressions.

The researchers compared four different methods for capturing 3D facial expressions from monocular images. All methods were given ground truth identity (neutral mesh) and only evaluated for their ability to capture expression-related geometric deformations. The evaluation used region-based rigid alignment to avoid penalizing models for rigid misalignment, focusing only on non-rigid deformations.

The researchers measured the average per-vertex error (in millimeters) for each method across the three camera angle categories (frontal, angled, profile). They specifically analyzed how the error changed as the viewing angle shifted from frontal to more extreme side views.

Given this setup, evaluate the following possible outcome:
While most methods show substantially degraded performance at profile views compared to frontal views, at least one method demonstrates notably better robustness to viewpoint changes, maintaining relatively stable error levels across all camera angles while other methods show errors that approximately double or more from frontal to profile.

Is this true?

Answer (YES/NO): NO